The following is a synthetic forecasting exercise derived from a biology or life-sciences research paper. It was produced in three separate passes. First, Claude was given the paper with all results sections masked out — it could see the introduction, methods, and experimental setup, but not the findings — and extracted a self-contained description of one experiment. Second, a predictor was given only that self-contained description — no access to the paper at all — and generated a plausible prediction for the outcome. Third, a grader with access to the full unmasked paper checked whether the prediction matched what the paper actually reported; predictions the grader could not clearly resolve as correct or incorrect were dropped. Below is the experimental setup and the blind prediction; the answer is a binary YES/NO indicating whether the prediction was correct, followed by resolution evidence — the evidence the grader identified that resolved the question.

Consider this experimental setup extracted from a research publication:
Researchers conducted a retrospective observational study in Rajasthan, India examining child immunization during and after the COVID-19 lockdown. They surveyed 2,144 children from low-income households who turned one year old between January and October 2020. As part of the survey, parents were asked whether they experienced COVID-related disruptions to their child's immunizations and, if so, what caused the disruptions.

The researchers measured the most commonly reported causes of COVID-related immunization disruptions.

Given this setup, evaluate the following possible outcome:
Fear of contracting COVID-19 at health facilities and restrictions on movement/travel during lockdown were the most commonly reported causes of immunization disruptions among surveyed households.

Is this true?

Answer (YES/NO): NO